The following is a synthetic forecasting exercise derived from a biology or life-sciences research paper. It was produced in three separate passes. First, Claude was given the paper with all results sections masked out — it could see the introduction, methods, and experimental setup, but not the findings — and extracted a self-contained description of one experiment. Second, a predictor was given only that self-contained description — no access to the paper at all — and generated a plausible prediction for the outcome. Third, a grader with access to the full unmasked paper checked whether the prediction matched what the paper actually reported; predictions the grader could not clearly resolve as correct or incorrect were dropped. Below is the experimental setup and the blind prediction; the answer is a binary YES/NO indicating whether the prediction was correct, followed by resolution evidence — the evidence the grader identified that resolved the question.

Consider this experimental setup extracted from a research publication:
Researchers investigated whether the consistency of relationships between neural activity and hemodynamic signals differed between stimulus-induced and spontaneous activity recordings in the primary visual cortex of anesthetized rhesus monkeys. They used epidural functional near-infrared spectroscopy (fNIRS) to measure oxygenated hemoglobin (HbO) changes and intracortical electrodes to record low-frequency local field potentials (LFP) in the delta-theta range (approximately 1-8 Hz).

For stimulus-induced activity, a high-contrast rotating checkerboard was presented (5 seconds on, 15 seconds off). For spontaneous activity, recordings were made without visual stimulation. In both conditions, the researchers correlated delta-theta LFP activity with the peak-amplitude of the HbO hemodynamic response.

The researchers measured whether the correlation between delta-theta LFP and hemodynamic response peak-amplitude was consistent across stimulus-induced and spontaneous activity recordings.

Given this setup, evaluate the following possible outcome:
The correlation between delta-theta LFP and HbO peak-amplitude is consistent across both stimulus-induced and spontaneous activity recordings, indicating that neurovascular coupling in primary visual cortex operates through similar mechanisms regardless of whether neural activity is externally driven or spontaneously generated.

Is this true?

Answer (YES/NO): NO